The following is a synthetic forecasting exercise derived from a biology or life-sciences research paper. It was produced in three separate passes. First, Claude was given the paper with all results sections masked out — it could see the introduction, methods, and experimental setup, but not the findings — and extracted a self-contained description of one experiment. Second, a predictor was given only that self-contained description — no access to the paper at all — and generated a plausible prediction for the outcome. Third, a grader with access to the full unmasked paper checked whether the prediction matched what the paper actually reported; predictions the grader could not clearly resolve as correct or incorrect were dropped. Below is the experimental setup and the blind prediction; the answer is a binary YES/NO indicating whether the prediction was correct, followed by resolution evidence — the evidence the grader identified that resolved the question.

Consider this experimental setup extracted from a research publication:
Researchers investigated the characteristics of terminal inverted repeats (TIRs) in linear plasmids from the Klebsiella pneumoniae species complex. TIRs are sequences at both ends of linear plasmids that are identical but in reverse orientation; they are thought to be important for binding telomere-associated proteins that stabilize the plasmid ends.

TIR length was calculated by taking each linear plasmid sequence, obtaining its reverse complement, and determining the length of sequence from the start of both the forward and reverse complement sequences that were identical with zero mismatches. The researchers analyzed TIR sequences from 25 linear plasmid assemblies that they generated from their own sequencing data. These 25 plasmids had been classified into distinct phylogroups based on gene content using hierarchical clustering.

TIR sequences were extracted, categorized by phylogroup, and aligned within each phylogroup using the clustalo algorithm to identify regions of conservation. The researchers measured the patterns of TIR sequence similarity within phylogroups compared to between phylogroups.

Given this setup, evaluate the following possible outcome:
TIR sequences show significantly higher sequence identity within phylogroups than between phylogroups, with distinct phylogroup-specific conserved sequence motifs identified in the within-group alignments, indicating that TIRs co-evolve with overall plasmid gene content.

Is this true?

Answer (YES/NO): YES